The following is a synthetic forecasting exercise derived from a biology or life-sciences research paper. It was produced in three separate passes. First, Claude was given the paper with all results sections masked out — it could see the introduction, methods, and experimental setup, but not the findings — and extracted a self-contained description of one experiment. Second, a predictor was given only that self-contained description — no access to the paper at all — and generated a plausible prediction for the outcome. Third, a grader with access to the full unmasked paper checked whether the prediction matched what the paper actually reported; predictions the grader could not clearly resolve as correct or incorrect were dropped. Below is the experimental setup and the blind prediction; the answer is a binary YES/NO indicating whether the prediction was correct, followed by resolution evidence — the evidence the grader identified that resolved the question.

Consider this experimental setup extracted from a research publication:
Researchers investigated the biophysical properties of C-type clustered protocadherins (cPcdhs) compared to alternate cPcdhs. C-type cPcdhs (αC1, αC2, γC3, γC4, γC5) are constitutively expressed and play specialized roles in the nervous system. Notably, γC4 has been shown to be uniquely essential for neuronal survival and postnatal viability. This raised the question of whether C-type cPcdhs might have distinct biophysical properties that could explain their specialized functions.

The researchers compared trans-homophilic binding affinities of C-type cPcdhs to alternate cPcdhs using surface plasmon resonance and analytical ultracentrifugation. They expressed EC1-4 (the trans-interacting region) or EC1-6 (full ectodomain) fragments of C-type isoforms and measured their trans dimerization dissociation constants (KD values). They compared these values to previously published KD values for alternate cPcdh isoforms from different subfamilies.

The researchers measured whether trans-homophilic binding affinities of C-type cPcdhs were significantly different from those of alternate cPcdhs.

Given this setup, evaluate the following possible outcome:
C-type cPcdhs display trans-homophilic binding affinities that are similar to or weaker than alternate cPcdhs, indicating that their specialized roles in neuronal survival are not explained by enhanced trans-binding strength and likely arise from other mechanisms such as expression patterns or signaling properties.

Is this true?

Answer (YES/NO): YES